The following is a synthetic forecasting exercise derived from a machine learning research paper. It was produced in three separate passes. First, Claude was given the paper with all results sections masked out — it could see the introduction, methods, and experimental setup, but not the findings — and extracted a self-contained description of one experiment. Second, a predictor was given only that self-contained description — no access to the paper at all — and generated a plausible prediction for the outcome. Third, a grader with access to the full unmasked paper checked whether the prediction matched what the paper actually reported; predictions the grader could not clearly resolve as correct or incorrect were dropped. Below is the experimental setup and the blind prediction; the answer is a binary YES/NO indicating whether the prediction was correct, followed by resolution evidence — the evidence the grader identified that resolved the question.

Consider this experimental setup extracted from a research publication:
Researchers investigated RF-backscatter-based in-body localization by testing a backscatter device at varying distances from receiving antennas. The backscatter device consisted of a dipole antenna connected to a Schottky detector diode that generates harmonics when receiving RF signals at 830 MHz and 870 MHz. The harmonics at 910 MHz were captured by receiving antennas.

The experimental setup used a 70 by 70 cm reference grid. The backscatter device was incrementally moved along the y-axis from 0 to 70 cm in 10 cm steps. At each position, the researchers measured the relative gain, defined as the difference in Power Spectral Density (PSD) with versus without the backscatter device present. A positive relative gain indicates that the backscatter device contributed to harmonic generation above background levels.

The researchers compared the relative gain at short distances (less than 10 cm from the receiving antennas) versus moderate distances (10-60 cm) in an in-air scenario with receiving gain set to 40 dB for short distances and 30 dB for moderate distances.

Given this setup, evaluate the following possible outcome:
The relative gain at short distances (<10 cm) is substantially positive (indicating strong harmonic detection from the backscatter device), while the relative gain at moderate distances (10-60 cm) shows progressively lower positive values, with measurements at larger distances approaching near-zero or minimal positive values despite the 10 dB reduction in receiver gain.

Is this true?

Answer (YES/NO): NO